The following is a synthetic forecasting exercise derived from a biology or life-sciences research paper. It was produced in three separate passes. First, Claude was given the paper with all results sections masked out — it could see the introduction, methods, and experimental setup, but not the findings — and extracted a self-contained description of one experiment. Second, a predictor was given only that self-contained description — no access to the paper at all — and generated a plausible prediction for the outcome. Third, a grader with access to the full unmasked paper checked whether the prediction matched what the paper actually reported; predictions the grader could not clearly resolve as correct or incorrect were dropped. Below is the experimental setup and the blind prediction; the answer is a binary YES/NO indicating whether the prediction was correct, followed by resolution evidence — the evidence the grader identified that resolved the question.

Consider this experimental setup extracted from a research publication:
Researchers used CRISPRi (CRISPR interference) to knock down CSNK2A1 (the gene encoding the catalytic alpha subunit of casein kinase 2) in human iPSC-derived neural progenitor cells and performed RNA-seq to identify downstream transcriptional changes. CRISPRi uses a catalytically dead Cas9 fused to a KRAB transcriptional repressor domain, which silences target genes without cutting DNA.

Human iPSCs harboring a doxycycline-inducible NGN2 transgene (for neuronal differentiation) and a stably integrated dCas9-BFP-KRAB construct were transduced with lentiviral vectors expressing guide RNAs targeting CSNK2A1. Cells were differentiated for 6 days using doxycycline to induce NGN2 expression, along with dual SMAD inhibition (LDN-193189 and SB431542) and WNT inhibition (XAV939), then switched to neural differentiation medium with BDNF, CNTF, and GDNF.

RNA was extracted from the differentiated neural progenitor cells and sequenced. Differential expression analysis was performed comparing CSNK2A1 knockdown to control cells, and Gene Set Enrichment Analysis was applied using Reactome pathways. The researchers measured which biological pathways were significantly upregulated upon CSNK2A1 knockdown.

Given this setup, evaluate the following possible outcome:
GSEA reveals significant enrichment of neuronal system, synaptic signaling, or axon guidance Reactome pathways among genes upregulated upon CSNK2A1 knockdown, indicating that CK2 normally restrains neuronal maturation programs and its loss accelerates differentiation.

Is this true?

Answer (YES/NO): NO